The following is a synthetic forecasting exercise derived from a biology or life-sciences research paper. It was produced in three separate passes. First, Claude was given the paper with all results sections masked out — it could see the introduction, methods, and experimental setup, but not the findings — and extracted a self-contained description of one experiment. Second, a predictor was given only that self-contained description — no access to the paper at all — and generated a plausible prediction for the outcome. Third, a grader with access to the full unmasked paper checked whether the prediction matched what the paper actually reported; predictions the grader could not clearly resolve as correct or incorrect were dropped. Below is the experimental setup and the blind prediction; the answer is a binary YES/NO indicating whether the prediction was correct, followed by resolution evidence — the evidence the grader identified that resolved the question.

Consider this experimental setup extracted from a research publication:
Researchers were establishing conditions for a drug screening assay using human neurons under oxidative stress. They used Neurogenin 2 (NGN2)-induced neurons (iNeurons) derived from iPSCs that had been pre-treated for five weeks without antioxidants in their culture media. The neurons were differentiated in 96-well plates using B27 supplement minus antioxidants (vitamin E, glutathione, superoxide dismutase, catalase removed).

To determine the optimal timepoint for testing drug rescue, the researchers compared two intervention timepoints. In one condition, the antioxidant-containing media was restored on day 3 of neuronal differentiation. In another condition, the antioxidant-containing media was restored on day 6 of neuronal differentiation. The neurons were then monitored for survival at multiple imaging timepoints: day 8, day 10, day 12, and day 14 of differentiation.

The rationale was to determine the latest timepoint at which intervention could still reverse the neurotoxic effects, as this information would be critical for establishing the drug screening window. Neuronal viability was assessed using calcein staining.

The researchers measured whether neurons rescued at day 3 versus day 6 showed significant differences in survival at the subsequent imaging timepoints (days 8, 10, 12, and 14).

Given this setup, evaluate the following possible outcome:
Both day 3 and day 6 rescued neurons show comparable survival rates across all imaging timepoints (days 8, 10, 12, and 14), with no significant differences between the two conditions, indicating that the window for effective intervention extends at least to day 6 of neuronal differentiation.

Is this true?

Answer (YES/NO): YES